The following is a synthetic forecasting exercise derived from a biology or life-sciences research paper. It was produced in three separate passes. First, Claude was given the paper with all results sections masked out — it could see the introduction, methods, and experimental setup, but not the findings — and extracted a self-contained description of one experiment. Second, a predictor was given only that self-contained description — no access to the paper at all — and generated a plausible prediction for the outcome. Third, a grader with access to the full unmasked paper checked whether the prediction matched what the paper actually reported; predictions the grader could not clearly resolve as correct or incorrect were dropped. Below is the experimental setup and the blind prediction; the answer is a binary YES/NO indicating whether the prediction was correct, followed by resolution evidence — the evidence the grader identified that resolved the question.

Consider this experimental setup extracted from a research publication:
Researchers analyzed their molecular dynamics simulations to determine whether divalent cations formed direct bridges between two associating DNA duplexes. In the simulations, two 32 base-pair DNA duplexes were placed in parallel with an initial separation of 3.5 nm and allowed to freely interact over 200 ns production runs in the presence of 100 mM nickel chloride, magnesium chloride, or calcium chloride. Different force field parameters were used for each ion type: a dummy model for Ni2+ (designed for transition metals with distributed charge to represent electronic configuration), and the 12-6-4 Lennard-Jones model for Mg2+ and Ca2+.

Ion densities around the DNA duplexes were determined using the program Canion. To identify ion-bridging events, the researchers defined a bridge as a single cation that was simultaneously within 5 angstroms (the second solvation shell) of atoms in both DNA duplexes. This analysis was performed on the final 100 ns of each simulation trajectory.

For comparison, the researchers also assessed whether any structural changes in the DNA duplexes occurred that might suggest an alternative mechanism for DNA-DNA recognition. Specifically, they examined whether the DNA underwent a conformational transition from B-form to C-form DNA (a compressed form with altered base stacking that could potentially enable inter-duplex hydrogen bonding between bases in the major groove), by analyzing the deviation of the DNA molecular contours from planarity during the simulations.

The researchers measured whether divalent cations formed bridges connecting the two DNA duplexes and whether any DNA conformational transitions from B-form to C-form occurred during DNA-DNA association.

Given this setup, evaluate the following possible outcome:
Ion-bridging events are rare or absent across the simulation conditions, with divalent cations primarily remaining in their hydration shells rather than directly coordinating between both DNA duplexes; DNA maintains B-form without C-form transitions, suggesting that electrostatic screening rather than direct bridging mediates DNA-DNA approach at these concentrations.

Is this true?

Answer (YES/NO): NO